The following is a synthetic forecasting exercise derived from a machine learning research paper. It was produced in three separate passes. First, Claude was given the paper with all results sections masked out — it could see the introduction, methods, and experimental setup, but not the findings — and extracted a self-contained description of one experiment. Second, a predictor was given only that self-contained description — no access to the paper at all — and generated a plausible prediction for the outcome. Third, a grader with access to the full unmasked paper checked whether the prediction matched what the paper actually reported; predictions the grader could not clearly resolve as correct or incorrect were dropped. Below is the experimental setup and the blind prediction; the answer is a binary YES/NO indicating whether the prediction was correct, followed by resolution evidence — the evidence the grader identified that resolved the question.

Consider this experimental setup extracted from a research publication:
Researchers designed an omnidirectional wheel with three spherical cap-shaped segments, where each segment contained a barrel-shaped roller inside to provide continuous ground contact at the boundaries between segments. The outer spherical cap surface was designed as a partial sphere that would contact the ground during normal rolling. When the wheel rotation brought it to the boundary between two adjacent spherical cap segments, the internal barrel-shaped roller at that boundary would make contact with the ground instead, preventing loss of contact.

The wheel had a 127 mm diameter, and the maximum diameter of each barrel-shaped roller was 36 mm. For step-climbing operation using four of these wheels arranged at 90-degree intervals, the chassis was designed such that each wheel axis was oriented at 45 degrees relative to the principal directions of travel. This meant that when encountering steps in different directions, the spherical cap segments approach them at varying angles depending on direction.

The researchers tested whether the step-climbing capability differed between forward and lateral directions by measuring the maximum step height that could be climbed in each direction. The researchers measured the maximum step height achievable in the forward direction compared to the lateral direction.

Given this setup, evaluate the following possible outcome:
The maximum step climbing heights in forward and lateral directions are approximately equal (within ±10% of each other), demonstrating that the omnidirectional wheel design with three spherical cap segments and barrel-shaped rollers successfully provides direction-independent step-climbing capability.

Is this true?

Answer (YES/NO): YES